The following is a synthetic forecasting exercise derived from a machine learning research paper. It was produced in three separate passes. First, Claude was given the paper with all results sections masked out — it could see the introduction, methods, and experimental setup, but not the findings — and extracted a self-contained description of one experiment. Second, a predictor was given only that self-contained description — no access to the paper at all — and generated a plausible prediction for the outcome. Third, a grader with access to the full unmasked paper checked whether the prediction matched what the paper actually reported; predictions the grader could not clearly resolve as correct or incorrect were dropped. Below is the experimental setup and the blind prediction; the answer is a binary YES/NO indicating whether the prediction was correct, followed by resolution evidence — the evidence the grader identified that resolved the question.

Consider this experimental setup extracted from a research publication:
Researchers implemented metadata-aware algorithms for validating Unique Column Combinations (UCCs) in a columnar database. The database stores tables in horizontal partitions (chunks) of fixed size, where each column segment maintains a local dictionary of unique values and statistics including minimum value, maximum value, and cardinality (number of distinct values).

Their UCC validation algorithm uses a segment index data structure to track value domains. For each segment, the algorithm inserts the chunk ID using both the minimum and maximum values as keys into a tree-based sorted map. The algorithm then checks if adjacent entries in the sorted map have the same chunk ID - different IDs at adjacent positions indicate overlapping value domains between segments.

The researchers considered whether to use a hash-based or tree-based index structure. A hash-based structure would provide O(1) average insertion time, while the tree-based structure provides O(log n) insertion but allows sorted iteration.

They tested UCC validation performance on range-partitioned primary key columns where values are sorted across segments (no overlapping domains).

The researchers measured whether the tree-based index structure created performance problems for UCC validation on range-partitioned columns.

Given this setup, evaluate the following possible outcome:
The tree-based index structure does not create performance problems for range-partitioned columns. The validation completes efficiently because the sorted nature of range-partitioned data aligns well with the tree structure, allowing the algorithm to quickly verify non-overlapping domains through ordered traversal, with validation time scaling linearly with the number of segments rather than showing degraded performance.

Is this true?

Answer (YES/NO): NO